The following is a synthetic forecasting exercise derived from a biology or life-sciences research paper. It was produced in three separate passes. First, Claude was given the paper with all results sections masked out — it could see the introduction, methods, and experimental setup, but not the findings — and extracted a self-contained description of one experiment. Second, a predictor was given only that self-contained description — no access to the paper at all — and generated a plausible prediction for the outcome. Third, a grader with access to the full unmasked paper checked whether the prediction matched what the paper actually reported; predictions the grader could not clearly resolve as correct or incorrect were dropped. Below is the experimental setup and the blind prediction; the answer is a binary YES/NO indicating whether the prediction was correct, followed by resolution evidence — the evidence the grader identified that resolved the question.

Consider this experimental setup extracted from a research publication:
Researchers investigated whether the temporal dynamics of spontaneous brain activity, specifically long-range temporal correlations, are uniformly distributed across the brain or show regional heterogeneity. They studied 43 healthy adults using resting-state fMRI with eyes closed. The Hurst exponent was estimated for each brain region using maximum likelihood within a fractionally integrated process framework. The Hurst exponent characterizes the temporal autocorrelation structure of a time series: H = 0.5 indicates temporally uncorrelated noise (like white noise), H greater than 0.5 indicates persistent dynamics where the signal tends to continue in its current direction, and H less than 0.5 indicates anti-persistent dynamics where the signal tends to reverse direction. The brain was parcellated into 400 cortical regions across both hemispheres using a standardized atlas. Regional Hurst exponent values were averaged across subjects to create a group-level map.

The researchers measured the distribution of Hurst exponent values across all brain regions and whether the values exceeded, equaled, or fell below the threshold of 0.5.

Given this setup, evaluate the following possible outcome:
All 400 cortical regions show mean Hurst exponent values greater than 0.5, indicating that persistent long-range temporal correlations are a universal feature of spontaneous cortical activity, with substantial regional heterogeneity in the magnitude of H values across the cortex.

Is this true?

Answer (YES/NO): YES